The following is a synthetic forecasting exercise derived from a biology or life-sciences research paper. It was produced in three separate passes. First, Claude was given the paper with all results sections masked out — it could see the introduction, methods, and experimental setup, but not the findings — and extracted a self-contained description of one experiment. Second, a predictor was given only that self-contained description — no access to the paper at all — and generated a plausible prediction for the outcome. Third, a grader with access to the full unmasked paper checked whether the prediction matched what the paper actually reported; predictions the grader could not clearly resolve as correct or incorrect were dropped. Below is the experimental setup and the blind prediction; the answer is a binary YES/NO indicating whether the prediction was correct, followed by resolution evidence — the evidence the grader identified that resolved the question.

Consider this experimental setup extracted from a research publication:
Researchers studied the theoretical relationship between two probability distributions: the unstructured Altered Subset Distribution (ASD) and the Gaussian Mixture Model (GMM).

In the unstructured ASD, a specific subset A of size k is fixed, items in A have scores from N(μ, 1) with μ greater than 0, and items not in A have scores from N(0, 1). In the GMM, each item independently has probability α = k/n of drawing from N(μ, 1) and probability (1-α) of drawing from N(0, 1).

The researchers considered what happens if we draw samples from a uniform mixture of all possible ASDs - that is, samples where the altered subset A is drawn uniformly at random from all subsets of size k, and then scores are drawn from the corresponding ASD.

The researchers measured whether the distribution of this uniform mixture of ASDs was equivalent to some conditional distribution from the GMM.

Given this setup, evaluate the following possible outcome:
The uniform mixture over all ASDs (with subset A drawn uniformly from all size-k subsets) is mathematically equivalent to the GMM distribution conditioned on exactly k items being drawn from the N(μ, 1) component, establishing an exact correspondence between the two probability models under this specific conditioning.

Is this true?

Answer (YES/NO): YES